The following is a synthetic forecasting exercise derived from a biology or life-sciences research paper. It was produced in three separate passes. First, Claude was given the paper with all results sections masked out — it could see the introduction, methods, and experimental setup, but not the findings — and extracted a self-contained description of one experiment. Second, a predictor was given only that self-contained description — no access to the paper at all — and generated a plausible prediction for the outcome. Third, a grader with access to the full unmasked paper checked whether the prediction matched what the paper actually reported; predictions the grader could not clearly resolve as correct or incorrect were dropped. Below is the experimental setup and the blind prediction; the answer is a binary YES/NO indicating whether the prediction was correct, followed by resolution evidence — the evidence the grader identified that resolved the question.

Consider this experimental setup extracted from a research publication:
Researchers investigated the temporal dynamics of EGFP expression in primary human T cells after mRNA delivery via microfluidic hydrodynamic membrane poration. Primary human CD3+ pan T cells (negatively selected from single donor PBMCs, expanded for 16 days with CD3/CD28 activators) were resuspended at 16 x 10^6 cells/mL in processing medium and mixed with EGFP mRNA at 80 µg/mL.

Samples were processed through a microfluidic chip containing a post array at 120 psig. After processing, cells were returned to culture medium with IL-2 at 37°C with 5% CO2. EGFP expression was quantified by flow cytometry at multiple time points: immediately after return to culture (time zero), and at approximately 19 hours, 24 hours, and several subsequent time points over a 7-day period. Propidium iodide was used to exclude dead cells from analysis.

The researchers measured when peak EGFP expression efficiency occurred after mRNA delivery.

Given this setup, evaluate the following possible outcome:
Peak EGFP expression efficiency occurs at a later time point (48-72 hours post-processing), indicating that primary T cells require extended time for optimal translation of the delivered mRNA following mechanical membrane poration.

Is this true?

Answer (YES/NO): NO